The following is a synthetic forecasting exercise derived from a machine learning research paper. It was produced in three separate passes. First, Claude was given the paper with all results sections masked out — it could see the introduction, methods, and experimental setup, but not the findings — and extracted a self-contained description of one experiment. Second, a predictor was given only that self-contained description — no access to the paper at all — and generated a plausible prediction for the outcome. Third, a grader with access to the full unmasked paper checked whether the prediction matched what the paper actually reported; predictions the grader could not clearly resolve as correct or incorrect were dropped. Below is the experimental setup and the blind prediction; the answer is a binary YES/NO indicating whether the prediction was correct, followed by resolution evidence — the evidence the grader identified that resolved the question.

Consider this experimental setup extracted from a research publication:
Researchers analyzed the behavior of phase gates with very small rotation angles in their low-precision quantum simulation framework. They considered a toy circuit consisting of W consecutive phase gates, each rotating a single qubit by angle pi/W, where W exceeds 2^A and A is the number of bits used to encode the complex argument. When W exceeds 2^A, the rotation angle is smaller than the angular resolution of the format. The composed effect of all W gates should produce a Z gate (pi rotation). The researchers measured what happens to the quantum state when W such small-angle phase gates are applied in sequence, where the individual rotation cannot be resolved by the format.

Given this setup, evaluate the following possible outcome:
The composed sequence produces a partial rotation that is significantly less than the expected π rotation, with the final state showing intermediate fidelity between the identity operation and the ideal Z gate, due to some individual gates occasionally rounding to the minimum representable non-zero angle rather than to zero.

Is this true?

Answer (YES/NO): NO